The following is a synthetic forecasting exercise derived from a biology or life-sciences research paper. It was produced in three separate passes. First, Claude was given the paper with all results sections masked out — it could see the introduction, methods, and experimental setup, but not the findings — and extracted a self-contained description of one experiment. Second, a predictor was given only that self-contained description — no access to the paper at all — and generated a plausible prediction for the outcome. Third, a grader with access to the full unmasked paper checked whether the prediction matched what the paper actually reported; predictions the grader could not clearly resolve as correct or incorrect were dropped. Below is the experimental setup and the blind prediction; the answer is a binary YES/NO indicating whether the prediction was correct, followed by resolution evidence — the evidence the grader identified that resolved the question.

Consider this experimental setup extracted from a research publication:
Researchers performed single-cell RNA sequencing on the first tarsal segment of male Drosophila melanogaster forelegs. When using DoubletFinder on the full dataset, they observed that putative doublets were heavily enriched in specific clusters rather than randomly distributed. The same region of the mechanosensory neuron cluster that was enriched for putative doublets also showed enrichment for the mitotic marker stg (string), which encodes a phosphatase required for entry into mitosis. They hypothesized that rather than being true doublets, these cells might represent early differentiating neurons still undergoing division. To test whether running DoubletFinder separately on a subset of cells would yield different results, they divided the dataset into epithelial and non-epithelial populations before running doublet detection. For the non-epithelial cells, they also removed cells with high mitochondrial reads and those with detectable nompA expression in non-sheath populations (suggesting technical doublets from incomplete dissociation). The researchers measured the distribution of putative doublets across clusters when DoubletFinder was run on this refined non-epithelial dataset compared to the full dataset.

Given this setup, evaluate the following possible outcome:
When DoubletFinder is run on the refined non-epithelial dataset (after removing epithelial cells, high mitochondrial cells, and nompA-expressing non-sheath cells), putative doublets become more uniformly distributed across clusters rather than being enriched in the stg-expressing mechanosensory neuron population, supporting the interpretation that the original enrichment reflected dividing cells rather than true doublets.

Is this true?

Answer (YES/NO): YES